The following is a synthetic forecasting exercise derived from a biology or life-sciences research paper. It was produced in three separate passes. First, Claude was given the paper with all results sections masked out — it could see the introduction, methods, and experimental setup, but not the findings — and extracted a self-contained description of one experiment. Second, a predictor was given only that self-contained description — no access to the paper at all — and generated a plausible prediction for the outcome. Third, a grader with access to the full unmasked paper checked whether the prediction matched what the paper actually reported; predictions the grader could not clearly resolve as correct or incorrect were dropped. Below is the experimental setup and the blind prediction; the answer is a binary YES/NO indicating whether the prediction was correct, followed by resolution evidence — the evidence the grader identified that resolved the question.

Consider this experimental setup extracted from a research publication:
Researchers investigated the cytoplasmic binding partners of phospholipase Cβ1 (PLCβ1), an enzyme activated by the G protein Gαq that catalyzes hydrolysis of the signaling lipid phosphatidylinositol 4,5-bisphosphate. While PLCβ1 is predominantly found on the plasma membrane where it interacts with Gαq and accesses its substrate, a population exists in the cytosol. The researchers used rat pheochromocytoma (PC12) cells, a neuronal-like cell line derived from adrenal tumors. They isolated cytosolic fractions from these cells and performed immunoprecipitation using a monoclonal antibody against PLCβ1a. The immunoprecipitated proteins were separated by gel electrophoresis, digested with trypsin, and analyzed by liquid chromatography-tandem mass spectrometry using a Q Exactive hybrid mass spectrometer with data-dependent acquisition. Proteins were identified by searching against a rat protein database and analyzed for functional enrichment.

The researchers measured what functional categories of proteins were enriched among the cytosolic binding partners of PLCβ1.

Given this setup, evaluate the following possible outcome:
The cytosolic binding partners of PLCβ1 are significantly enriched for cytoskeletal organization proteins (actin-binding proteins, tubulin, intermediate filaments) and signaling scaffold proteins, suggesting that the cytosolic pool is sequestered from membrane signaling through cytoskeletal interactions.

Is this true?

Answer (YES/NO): NO